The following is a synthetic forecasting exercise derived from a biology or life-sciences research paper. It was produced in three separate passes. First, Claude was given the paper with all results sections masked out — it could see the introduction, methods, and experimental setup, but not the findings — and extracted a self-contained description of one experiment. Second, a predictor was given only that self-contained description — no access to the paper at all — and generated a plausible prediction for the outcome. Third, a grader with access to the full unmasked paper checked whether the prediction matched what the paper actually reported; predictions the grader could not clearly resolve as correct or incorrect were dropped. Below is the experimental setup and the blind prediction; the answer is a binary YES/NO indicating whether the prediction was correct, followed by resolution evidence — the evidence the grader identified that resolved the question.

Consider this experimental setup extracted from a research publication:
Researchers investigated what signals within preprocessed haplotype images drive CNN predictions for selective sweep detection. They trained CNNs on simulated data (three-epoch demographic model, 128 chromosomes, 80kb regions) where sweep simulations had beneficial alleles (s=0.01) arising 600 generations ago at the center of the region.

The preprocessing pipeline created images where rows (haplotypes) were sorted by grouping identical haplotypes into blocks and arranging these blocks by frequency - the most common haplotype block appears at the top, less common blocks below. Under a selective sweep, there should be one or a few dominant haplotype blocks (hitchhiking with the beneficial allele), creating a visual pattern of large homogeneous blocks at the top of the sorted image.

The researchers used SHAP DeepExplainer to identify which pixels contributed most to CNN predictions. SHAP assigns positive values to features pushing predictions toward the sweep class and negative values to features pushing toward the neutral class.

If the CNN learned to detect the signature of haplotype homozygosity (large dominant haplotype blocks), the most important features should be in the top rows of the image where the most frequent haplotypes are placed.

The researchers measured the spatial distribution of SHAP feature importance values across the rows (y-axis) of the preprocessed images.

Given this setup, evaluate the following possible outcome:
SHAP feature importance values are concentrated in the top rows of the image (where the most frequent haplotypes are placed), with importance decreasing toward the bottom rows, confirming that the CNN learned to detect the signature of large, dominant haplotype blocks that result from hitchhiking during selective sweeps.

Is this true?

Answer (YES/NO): YES